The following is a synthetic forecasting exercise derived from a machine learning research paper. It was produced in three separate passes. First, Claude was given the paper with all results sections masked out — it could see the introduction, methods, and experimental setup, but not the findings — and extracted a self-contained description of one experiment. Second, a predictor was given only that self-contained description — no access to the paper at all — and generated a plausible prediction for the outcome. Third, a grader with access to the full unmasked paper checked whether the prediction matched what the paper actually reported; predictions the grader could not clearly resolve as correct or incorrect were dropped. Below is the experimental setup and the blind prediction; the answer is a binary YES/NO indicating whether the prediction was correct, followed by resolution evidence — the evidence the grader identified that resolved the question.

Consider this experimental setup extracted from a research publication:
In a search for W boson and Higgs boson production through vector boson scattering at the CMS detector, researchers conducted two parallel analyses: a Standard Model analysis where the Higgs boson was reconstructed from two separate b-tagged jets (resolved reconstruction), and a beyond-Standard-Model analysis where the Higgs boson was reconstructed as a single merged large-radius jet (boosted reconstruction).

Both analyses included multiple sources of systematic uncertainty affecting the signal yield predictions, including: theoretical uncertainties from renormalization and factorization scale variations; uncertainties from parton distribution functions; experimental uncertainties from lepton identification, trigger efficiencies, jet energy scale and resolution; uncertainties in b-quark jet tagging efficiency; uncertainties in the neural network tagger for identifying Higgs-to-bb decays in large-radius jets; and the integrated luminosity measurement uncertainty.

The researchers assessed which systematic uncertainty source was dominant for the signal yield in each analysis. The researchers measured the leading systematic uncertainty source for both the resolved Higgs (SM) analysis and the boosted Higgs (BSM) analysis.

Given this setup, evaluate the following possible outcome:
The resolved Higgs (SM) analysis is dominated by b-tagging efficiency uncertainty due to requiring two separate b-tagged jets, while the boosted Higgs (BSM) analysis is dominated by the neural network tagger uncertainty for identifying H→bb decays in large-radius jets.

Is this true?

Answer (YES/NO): NO